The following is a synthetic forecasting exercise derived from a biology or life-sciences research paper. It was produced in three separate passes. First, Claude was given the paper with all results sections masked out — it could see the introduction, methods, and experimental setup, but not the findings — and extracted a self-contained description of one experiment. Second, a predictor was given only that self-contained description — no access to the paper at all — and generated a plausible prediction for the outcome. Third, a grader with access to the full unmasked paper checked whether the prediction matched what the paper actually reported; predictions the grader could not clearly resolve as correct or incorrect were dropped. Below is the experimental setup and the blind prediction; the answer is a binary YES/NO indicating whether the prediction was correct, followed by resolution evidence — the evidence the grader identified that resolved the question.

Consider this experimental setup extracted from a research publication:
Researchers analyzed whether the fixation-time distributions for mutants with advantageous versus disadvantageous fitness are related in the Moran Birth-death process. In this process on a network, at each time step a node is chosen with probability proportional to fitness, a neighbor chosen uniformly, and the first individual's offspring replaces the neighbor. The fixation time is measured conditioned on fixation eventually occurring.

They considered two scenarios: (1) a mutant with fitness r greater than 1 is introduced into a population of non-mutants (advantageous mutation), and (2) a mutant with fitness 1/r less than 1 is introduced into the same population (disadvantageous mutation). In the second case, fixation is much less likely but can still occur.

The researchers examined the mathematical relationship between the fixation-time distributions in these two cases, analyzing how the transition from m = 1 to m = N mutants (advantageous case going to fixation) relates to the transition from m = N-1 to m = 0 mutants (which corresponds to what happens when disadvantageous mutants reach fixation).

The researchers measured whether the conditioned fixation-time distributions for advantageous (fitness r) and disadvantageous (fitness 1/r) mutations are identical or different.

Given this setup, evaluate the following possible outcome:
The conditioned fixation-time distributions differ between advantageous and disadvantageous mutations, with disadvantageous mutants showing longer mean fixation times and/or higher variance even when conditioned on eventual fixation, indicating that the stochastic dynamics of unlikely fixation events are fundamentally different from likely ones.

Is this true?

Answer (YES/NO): NO